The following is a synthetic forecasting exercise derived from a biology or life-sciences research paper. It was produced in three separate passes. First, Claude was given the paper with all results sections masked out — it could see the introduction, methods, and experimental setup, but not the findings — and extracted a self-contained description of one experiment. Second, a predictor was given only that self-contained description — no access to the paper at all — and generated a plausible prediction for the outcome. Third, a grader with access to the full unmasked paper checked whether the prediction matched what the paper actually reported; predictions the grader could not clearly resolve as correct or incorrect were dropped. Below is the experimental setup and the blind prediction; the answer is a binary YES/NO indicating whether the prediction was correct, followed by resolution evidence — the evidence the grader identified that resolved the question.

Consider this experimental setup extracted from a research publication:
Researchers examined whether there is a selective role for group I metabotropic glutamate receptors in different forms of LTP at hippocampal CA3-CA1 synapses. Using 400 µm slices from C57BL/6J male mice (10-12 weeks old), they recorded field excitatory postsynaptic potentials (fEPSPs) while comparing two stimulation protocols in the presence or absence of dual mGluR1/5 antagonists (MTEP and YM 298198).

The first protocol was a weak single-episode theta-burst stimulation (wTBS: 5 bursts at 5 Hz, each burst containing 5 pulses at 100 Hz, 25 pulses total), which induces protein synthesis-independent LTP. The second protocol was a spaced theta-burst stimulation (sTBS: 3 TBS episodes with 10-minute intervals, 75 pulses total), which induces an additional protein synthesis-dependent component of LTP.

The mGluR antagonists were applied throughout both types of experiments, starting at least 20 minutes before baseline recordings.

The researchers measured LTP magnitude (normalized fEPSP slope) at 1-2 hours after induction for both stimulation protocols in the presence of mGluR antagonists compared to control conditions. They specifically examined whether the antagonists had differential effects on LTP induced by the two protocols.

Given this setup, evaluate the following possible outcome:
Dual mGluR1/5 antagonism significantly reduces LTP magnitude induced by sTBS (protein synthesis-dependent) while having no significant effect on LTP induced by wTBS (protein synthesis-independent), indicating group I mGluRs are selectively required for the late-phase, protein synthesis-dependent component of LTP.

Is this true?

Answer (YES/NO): YES